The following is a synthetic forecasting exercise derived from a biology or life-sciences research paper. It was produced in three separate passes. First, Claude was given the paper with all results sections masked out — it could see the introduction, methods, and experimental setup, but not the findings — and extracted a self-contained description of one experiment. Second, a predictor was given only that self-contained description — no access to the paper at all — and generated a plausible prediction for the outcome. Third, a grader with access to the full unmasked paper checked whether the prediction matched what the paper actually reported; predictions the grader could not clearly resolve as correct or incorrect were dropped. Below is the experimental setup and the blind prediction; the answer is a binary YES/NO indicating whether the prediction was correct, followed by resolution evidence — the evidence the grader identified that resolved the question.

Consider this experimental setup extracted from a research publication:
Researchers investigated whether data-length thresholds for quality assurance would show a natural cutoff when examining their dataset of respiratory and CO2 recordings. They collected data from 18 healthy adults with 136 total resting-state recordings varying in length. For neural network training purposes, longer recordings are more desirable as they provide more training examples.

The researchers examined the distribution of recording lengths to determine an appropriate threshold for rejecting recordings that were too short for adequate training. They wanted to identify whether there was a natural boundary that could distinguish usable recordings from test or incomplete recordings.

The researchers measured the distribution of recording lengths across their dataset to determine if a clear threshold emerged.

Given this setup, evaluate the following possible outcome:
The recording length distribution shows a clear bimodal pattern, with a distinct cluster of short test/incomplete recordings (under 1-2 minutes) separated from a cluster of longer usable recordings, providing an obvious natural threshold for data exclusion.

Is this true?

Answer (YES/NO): NO